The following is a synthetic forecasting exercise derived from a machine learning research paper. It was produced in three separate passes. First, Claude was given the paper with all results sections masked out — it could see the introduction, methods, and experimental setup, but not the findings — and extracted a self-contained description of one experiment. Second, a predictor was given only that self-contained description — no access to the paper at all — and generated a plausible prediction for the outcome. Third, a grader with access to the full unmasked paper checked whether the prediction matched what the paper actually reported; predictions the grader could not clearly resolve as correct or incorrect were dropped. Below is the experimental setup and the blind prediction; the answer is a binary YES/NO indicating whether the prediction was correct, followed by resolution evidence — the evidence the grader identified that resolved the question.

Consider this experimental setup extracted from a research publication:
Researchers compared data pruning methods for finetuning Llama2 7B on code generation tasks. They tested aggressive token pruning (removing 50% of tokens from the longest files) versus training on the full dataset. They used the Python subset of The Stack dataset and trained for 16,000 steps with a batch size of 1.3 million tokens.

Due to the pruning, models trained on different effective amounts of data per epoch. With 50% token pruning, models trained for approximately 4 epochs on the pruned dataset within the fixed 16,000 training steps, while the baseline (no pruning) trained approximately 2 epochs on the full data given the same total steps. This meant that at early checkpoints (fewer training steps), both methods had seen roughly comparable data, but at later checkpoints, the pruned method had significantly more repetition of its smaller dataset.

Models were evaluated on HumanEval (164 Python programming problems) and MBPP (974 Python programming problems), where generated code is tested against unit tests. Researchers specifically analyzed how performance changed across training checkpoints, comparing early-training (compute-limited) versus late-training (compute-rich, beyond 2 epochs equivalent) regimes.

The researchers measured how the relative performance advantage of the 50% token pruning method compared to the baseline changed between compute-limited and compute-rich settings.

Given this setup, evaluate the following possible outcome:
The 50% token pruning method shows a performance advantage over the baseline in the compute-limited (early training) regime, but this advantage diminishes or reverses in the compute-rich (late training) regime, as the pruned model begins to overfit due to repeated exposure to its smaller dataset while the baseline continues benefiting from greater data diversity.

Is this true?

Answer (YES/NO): YES